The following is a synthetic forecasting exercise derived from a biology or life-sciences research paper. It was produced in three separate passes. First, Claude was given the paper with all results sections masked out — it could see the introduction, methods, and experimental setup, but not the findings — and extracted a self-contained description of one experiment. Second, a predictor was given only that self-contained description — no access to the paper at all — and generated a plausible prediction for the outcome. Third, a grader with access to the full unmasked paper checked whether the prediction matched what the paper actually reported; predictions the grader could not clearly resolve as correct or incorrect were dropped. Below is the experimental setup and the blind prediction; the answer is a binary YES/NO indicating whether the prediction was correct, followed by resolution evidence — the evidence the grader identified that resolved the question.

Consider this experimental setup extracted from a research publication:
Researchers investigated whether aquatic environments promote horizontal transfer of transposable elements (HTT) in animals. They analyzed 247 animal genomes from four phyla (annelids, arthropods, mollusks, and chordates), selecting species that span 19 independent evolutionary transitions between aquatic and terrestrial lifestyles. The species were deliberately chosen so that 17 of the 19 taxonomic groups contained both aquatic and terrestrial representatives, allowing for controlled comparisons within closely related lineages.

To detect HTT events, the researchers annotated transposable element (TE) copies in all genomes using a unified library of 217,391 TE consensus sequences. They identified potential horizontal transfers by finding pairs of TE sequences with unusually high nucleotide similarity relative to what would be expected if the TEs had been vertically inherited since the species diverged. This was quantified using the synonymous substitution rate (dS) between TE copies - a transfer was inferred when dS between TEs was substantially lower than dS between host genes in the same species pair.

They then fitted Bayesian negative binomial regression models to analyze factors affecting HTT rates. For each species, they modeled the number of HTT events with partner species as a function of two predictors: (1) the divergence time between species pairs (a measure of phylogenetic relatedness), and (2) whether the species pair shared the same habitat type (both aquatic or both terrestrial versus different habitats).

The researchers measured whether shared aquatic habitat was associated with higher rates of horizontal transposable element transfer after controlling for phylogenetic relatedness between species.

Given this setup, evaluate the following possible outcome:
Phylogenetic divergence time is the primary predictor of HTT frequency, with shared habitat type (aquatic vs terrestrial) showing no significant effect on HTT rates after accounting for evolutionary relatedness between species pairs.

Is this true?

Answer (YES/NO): NO